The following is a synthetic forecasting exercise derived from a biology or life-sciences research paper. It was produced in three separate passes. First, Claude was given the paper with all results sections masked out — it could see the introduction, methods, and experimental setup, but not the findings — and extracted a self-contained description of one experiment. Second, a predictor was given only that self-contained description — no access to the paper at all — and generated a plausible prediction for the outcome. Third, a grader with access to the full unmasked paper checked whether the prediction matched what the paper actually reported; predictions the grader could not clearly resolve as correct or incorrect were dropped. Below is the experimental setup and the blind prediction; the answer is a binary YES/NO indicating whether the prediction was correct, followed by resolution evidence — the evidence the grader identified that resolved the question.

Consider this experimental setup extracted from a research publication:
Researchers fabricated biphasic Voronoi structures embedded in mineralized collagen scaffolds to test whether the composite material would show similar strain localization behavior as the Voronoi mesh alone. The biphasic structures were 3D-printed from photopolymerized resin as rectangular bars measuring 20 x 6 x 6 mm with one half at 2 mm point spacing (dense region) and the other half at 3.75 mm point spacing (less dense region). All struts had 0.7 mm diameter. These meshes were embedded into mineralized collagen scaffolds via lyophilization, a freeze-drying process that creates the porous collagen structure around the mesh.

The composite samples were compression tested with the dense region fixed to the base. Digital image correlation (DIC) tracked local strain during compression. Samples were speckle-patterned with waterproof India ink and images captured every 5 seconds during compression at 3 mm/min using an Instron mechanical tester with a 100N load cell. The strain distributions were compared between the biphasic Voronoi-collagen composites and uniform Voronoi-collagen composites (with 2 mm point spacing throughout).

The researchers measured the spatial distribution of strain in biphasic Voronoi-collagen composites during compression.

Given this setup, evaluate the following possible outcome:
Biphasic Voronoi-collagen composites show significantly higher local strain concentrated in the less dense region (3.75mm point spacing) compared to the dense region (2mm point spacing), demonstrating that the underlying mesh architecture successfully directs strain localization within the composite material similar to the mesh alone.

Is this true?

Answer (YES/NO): YES